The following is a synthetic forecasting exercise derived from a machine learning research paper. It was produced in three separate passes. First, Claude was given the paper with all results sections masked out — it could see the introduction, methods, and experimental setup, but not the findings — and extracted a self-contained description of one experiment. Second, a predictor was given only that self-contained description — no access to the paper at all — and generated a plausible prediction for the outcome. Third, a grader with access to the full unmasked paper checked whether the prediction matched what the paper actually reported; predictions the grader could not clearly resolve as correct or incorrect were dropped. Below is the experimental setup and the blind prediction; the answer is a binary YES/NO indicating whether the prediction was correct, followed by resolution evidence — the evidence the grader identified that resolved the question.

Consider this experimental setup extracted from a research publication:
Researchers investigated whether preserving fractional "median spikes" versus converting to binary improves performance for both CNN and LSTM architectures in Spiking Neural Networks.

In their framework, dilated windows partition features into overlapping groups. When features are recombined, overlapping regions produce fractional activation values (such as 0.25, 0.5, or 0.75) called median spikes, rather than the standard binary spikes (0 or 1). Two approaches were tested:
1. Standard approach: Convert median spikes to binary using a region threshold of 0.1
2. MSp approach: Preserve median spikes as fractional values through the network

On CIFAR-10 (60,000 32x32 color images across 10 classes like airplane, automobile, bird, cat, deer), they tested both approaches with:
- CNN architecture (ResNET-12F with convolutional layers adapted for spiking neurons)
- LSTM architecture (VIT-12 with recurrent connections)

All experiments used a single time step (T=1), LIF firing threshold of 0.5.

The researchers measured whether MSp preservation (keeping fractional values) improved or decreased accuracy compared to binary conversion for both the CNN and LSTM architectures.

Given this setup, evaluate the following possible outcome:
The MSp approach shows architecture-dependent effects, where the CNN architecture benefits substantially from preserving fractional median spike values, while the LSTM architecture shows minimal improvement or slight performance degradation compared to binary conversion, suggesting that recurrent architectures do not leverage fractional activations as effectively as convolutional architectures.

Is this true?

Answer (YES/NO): NO